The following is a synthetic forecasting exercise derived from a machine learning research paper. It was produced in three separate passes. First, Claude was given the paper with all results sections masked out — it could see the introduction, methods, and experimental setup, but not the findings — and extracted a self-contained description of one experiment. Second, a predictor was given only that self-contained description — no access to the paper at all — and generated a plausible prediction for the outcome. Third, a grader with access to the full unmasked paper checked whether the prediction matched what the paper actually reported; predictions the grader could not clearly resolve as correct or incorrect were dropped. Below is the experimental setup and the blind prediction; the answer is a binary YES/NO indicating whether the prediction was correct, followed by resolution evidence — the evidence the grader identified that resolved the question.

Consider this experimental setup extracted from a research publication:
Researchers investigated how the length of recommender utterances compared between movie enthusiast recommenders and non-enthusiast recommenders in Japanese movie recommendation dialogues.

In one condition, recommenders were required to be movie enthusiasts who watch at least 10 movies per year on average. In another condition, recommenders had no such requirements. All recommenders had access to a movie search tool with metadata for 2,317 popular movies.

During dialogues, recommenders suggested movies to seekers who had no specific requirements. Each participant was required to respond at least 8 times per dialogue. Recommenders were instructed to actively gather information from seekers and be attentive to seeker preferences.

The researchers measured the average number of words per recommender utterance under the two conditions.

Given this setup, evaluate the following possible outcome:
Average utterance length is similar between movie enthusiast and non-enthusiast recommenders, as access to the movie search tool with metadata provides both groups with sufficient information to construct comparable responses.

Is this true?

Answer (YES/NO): YES